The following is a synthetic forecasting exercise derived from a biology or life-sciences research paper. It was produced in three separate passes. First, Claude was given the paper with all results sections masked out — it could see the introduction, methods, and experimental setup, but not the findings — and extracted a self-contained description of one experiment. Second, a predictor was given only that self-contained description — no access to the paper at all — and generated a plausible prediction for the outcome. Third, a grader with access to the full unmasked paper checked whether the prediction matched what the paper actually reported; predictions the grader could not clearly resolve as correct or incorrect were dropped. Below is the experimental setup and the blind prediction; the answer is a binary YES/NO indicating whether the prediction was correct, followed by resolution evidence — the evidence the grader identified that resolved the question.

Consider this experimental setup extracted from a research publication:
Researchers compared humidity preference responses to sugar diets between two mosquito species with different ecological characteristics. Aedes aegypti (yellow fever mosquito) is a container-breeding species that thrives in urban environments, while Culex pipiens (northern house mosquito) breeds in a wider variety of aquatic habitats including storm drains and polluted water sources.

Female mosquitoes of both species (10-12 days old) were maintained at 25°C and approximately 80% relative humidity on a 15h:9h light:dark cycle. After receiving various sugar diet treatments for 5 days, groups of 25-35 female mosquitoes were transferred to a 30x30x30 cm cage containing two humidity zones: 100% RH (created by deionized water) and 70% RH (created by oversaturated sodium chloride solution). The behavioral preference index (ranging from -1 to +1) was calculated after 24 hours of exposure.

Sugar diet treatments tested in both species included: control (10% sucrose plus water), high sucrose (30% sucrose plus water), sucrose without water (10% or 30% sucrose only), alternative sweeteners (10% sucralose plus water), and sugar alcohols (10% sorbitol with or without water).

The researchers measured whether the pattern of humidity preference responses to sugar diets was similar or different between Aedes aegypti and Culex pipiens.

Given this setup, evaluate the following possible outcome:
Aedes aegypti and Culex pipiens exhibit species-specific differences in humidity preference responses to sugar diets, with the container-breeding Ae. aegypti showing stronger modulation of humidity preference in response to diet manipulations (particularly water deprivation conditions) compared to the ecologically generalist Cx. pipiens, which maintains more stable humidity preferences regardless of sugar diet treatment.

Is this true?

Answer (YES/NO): YES